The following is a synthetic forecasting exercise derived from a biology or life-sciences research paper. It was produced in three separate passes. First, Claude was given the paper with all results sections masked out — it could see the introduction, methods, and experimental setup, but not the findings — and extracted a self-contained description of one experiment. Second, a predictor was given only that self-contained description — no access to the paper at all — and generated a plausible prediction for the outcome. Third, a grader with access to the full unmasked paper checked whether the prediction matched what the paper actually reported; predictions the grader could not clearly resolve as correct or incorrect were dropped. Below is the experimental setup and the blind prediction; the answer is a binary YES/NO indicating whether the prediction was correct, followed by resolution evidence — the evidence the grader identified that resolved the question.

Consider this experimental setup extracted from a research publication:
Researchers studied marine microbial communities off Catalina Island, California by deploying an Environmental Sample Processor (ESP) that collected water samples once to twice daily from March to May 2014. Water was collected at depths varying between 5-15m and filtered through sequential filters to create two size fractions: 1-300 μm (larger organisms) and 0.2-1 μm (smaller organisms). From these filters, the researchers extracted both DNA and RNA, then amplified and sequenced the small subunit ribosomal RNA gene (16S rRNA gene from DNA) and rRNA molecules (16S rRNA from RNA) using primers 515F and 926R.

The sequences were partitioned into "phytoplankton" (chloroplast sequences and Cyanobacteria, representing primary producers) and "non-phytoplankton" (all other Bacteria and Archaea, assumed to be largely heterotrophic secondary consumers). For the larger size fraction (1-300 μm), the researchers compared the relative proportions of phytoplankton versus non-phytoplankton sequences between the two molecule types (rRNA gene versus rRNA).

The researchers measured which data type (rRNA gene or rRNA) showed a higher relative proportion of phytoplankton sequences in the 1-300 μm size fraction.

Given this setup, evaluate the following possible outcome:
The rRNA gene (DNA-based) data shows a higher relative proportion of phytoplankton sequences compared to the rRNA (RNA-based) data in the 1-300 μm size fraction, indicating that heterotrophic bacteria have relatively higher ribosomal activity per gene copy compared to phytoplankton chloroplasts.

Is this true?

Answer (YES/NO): NO